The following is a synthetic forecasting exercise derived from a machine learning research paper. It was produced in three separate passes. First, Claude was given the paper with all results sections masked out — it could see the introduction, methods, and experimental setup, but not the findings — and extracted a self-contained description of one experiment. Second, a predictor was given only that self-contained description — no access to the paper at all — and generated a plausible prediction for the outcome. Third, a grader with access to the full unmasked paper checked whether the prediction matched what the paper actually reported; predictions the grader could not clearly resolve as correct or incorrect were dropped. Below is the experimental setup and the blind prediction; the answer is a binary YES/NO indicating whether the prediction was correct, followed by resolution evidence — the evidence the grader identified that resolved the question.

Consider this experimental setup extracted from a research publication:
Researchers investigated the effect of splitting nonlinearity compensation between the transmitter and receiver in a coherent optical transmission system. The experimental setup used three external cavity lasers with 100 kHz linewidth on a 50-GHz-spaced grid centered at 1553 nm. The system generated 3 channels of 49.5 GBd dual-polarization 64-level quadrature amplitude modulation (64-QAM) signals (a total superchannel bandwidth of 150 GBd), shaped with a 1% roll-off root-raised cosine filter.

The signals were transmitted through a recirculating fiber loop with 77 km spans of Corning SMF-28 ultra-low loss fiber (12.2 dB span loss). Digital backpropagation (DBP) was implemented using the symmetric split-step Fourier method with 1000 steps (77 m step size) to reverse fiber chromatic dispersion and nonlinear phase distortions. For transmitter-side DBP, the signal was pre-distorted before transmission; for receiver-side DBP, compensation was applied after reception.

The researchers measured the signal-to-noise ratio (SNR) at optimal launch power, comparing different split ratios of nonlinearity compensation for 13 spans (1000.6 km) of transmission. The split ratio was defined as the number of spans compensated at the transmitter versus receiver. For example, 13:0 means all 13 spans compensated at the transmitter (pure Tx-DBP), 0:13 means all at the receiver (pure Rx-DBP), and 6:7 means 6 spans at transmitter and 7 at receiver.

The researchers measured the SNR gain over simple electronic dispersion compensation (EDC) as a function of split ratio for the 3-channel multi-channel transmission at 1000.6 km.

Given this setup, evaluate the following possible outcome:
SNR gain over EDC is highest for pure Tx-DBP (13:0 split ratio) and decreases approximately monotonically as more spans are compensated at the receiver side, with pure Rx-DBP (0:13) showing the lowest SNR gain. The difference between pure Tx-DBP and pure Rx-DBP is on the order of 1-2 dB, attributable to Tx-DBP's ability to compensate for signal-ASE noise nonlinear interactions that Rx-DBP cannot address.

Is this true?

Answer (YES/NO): NO